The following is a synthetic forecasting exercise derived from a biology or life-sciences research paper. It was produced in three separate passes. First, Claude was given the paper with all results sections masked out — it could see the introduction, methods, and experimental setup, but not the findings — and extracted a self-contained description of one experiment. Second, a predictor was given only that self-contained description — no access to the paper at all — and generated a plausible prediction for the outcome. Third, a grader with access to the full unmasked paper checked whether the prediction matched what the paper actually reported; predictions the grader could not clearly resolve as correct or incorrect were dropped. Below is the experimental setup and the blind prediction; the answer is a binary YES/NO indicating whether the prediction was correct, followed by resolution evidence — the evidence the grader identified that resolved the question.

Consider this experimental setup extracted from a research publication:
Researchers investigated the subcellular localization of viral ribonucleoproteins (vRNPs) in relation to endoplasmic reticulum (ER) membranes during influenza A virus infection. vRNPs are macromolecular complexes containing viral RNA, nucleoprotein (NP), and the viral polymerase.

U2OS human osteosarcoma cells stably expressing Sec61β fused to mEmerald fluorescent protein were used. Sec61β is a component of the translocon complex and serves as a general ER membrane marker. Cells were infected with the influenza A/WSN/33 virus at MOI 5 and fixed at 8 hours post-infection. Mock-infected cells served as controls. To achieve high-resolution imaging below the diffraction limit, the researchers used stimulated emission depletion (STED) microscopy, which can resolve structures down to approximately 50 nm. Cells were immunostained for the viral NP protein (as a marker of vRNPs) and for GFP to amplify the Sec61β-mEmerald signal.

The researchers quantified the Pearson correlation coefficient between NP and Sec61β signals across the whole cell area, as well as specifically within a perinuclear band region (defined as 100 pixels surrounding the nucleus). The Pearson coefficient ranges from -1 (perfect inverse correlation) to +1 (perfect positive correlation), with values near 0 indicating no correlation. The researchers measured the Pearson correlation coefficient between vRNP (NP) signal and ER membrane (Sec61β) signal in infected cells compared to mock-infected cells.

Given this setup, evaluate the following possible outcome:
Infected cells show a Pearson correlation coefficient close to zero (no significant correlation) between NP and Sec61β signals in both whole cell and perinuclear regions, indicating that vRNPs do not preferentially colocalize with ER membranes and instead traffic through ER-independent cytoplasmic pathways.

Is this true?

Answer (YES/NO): NO